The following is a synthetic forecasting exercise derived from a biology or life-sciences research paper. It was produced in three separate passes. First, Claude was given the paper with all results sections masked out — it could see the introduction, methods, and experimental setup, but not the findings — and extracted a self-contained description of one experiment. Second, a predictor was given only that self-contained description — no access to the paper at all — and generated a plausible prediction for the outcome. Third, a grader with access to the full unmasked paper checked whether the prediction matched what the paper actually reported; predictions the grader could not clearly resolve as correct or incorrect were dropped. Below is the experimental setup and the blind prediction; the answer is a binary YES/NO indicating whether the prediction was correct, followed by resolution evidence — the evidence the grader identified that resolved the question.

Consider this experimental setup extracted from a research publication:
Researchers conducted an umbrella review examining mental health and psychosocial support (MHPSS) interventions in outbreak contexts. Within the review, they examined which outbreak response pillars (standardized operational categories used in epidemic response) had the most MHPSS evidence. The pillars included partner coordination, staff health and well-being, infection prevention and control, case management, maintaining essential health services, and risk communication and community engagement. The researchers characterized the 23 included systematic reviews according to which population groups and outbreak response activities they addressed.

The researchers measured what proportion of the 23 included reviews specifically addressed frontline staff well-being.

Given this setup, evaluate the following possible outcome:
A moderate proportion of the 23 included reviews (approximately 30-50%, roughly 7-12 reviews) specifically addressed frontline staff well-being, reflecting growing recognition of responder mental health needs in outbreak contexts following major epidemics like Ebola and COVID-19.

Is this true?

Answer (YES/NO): NO